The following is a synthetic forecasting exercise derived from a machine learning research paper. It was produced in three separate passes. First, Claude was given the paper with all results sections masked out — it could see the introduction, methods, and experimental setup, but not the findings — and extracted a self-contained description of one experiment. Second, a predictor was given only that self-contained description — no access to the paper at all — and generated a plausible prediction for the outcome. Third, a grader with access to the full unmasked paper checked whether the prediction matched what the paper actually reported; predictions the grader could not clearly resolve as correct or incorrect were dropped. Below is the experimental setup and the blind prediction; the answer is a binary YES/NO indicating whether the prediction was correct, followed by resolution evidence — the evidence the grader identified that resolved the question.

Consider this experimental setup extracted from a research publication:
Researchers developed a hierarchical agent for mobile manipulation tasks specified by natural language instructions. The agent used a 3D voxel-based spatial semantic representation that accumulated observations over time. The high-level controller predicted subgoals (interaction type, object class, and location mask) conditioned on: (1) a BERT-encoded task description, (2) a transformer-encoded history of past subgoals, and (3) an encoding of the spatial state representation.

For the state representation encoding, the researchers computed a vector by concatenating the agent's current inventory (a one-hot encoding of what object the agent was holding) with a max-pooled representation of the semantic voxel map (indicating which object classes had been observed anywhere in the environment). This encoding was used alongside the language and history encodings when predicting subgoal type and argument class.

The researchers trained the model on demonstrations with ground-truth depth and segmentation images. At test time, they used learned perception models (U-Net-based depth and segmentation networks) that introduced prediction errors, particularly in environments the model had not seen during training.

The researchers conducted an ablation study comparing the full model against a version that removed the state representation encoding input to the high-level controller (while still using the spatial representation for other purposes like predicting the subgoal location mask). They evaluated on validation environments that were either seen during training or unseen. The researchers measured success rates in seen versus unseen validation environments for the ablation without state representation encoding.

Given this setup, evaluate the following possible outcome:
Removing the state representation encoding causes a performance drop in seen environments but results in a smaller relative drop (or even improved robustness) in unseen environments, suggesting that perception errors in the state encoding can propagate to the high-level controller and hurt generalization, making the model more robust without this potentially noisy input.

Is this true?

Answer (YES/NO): NO